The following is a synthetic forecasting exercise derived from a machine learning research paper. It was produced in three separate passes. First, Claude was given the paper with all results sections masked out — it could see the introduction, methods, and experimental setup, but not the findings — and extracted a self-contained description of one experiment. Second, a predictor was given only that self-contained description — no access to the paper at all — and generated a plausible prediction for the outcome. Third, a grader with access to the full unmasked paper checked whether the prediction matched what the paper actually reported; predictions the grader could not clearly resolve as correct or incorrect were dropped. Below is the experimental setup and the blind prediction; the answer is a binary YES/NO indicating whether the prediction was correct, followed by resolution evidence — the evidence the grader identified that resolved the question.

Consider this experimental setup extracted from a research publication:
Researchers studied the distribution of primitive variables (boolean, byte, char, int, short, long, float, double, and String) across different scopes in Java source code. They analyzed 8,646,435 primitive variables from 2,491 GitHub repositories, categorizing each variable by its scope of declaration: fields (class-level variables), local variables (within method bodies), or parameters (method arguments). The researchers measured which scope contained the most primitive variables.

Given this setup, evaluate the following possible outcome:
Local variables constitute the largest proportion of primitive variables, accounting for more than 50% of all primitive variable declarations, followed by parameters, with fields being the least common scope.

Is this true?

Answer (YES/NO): NO